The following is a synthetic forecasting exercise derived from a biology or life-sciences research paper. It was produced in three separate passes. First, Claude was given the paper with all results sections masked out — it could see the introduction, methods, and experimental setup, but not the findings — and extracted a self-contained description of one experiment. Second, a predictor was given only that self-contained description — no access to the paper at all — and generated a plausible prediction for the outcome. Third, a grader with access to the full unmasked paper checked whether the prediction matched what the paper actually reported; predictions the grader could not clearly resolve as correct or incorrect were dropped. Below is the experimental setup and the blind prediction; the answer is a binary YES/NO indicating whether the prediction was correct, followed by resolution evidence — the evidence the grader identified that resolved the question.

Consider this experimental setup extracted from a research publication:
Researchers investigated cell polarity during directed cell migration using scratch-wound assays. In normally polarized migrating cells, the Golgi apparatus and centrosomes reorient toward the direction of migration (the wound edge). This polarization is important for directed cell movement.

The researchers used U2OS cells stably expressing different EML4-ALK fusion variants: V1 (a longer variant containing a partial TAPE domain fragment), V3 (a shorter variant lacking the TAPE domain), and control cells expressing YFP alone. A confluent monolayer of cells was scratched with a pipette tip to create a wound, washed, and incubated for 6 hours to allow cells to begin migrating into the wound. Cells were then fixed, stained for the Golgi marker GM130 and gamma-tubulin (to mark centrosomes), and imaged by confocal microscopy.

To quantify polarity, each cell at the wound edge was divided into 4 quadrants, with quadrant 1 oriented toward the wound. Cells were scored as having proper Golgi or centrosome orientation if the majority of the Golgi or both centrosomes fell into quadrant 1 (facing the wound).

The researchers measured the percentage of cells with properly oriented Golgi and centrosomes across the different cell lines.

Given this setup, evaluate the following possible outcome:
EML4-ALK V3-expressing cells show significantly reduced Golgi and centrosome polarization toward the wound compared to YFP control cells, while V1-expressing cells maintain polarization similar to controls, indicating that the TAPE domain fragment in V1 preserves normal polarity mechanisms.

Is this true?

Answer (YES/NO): NO